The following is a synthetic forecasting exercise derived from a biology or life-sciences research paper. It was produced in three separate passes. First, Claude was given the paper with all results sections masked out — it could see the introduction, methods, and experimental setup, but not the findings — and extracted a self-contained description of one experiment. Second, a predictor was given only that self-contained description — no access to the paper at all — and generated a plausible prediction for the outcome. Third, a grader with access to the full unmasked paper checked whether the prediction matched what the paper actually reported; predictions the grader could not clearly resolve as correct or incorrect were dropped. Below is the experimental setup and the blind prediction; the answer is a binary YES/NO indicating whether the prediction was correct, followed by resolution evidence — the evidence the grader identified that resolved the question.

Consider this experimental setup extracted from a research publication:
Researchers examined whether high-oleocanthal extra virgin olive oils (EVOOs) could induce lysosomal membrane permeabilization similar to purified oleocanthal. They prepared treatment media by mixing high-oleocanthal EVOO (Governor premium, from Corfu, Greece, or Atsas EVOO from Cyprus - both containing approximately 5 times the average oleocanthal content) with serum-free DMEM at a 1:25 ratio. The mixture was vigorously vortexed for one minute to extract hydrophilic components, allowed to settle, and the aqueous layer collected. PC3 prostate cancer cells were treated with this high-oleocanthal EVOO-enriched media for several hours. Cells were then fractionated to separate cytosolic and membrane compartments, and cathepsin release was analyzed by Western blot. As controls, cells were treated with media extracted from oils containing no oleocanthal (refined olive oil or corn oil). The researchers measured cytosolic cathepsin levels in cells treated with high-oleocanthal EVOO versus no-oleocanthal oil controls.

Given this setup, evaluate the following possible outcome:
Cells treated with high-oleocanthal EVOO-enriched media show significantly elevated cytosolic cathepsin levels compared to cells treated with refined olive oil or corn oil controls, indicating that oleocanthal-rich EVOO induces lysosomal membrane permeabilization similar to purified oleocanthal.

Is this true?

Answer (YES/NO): YES